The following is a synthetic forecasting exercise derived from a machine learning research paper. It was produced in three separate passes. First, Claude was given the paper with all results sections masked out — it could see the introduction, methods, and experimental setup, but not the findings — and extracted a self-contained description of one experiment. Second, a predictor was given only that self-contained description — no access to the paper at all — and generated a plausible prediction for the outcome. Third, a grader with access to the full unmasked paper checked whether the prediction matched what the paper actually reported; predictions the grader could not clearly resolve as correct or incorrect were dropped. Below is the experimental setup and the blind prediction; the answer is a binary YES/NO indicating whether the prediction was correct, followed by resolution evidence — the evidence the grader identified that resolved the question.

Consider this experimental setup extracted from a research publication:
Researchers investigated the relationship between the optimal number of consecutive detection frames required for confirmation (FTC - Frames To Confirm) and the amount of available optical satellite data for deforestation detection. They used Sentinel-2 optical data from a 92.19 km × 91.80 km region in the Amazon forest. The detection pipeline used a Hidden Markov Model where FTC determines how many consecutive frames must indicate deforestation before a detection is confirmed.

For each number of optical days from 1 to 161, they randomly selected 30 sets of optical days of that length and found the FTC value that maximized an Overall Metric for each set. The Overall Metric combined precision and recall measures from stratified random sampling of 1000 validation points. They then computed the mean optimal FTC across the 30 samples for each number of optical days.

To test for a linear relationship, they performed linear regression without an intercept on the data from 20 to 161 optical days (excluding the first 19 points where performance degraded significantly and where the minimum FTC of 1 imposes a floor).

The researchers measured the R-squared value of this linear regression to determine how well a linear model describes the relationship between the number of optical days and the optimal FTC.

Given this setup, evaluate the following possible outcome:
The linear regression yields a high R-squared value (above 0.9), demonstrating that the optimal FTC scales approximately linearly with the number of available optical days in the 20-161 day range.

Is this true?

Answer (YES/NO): YES